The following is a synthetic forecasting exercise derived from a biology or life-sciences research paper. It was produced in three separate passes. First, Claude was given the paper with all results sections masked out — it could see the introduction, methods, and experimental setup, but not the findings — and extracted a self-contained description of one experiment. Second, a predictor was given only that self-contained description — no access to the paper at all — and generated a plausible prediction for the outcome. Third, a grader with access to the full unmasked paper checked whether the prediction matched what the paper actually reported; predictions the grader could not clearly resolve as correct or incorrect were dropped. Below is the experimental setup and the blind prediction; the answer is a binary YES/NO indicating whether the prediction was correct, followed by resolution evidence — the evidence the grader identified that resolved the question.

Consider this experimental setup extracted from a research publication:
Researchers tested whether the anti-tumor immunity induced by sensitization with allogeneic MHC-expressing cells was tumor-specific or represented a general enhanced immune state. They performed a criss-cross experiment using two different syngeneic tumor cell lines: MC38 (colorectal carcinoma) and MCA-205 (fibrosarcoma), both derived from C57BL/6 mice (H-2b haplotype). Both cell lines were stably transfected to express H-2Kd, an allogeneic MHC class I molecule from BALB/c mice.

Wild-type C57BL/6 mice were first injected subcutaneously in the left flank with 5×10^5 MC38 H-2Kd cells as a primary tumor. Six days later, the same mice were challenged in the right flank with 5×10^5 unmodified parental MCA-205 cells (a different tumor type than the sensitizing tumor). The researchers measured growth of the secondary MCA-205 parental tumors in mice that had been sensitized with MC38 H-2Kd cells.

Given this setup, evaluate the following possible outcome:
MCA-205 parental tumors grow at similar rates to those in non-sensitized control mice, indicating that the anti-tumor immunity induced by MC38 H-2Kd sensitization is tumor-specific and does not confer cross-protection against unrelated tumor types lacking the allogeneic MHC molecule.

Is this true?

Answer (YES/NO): YES